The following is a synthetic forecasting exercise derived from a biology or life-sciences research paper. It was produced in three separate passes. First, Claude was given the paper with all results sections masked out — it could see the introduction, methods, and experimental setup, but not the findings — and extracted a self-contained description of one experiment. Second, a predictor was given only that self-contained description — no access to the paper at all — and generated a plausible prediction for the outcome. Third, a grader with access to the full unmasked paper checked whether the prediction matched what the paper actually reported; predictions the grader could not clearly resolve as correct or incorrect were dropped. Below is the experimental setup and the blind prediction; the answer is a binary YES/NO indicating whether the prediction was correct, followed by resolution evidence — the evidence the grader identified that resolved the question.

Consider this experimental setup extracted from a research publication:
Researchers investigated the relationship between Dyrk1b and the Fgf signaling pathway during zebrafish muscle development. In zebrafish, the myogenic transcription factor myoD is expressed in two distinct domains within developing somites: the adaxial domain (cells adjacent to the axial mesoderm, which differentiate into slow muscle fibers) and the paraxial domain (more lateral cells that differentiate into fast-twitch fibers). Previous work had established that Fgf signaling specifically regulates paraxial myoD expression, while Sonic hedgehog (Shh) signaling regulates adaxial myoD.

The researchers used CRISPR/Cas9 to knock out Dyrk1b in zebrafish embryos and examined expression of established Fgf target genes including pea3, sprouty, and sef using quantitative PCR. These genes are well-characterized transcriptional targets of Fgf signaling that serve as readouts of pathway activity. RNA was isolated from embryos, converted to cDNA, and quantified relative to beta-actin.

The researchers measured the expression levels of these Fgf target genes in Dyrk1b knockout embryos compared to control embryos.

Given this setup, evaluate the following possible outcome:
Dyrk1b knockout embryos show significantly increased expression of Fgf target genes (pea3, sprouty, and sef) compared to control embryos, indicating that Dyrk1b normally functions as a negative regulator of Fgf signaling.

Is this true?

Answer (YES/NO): NO